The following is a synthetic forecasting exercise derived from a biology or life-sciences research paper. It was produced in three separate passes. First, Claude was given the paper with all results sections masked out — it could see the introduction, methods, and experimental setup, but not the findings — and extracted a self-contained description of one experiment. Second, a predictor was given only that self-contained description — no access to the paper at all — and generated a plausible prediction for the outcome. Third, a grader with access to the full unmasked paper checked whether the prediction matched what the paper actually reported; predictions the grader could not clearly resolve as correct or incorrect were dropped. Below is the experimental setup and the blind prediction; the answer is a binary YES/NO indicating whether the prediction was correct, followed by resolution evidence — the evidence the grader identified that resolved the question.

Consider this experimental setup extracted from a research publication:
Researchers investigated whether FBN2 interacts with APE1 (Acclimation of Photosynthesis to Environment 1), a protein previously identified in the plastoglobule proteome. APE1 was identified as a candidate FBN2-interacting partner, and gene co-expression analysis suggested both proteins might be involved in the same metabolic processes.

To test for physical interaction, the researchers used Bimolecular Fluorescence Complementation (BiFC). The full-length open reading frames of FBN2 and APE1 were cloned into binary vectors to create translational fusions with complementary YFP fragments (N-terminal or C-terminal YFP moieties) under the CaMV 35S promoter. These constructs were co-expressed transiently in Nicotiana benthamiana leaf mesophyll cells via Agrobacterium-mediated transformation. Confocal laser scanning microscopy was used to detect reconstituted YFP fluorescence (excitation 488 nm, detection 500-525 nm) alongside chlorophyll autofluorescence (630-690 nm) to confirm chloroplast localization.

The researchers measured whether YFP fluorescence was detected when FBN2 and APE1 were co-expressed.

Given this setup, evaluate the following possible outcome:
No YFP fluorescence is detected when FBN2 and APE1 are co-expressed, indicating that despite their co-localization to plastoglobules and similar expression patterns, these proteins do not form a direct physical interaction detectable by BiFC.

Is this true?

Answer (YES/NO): NO